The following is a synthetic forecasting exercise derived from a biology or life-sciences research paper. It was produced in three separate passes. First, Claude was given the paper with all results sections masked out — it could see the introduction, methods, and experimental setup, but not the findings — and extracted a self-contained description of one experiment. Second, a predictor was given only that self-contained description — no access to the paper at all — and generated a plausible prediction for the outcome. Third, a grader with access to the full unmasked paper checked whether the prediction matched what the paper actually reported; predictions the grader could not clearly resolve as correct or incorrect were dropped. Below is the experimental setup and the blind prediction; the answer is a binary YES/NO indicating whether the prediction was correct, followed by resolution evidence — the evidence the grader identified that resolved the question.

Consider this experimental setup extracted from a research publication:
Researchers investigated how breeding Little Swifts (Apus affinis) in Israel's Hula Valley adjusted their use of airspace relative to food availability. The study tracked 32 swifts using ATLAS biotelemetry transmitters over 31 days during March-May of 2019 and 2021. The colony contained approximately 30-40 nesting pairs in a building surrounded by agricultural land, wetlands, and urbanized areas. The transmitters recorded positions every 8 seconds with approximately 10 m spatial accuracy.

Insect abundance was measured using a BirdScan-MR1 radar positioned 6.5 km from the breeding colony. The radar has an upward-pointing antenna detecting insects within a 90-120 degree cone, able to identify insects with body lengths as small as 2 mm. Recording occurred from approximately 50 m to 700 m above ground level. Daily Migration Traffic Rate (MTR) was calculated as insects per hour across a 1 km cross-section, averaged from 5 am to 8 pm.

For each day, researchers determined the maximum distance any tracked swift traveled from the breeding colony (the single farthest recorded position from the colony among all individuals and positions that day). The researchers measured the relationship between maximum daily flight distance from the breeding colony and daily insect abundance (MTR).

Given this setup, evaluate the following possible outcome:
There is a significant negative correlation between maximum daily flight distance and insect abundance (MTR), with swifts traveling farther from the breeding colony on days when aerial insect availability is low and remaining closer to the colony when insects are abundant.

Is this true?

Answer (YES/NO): YES